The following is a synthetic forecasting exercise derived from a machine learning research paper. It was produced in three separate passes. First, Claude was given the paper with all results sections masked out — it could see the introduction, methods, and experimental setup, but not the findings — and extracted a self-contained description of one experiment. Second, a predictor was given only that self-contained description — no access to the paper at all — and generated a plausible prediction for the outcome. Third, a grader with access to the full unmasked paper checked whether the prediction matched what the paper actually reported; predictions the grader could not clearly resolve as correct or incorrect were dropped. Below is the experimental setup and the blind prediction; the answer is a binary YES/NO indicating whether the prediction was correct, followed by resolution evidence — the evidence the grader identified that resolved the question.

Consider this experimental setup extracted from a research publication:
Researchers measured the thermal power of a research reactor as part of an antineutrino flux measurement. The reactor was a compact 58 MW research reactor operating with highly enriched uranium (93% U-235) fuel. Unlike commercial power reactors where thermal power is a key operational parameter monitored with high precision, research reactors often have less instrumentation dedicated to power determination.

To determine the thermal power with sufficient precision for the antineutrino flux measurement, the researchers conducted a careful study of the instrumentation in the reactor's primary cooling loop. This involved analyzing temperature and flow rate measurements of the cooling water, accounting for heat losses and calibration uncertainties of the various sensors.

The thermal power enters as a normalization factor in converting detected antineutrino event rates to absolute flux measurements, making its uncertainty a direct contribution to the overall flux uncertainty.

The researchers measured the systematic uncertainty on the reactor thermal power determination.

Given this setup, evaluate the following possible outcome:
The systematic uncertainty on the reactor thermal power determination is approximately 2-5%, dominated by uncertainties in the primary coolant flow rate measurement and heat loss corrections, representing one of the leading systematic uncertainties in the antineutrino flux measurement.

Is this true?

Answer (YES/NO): NO